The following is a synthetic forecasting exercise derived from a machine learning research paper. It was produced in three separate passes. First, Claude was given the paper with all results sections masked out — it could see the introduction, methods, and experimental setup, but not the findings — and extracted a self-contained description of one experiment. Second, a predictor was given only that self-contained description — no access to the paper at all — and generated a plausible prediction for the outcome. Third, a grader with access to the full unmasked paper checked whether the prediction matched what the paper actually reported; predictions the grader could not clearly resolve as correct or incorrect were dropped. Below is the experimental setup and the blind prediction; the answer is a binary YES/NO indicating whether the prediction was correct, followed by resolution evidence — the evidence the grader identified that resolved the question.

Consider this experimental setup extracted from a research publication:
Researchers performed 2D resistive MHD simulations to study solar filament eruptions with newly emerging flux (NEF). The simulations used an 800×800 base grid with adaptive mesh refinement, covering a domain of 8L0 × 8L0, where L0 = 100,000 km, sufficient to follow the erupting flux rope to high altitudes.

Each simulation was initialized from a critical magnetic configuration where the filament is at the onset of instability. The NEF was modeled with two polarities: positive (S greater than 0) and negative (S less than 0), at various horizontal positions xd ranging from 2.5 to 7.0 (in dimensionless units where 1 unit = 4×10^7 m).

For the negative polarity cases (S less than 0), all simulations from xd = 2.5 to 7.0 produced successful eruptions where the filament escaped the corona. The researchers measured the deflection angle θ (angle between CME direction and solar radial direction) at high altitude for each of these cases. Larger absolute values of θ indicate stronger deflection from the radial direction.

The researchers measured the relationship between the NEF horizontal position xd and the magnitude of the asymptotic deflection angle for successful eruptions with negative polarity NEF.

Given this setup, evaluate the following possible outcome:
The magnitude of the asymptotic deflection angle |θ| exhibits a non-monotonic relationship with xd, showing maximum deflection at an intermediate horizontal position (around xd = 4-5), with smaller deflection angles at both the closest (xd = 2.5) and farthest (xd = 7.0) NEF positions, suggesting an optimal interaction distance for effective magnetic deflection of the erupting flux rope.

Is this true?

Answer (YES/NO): NO